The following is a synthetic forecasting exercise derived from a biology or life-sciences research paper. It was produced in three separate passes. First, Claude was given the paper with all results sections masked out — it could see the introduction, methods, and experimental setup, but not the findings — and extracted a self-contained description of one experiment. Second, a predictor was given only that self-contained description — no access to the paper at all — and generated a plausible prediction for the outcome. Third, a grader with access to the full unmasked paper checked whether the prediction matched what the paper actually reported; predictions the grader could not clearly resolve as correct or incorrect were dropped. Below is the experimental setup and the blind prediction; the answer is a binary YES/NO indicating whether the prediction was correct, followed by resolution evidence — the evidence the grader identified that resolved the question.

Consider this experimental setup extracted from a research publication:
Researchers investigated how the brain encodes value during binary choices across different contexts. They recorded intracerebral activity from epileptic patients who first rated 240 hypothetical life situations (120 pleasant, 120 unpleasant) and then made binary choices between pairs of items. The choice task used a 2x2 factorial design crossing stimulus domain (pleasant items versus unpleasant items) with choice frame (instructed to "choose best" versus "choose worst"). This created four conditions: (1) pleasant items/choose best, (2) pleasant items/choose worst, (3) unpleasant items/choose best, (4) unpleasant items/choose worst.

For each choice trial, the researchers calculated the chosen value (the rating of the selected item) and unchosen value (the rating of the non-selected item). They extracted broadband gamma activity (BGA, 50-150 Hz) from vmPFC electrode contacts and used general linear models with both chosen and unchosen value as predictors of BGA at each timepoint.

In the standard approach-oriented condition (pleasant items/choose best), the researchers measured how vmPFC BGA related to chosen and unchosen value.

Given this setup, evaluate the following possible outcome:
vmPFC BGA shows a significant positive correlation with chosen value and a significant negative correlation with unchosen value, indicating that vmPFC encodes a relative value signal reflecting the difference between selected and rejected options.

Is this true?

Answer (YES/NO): NO